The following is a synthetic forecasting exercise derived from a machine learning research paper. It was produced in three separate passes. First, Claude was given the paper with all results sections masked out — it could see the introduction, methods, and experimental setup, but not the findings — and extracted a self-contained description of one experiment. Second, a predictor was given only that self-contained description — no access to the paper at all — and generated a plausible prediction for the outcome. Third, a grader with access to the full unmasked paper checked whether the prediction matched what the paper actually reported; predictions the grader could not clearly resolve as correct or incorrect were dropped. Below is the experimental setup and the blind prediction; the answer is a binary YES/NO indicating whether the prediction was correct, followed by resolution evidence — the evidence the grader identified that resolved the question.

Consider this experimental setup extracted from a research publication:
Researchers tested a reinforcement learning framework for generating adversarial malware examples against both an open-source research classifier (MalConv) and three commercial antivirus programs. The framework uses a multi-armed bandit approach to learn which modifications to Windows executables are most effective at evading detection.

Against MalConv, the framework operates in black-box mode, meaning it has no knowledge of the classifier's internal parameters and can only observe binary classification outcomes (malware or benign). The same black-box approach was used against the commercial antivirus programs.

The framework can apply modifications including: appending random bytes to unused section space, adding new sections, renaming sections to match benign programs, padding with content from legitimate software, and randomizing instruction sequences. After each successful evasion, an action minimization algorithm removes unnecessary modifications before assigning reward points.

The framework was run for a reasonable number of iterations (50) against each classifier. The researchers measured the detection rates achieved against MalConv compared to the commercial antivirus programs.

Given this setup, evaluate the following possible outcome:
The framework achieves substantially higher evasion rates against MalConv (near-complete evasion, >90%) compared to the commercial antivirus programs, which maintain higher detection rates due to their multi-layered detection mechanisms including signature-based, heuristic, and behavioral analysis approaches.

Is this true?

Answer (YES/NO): YES